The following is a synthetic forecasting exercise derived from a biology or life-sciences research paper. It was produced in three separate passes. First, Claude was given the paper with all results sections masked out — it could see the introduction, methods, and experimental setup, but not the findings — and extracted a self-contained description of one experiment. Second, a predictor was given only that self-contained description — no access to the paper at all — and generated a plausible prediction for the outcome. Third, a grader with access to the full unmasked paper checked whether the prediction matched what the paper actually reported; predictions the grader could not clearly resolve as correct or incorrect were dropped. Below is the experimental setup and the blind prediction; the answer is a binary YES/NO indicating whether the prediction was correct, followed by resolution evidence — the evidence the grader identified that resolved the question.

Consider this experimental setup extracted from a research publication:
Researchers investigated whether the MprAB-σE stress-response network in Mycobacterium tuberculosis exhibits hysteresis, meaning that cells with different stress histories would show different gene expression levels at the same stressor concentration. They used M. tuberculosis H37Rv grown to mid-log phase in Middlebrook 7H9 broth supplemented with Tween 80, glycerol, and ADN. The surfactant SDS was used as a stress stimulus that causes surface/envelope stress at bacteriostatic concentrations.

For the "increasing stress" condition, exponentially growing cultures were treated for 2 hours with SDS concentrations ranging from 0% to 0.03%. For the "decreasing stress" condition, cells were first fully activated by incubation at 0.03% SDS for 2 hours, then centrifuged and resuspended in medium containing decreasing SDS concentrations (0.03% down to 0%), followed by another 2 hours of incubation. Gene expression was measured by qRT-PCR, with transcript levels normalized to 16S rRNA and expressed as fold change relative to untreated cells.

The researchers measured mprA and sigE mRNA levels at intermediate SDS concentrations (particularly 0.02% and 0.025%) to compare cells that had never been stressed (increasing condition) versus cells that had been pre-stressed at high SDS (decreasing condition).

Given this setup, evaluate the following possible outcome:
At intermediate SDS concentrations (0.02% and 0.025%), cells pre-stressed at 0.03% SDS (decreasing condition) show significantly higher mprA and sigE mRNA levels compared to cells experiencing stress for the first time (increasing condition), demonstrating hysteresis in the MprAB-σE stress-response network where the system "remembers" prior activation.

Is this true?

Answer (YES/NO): YES